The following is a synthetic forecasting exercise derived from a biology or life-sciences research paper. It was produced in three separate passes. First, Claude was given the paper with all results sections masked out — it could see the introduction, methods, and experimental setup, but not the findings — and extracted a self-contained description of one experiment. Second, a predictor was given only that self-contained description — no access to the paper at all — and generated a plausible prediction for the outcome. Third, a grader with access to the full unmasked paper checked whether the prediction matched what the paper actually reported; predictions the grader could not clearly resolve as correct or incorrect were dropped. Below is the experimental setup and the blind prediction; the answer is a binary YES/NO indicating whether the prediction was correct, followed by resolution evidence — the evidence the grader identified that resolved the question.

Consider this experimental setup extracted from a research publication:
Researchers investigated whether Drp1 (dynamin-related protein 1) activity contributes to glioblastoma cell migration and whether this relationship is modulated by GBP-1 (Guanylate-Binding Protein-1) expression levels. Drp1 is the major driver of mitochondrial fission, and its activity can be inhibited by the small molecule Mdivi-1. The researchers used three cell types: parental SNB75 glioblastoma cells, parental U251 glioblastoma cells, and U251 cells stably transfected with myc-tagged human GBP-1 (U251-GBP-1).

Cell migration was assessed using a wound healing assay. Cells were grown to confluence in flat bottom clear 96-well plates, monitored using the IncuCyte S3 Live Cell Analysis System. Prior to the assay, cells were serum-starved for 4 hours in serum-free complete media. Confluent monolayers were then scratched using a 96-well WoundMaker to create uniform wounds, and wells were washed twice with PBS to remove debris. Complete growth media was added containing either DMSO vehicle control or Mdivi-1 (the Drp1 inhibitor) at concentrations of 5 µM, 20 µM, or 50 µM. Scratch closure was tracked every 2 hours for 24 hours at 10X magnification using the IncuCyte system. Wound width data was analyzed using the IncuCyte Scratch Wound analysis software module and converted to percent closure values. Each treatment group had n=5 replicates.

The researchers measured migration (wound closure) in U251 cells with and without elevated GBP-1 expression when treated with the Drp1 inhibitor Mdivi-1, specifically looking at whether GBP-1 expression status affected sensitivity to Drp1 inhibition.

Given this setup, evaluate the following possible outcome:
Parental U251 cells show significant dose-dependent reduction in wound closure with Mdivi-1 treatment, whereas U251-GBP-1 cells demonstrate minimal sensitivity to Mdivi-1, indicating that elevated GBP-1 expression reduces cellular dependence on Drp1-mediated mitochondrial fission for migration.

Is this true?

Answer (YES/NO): NO